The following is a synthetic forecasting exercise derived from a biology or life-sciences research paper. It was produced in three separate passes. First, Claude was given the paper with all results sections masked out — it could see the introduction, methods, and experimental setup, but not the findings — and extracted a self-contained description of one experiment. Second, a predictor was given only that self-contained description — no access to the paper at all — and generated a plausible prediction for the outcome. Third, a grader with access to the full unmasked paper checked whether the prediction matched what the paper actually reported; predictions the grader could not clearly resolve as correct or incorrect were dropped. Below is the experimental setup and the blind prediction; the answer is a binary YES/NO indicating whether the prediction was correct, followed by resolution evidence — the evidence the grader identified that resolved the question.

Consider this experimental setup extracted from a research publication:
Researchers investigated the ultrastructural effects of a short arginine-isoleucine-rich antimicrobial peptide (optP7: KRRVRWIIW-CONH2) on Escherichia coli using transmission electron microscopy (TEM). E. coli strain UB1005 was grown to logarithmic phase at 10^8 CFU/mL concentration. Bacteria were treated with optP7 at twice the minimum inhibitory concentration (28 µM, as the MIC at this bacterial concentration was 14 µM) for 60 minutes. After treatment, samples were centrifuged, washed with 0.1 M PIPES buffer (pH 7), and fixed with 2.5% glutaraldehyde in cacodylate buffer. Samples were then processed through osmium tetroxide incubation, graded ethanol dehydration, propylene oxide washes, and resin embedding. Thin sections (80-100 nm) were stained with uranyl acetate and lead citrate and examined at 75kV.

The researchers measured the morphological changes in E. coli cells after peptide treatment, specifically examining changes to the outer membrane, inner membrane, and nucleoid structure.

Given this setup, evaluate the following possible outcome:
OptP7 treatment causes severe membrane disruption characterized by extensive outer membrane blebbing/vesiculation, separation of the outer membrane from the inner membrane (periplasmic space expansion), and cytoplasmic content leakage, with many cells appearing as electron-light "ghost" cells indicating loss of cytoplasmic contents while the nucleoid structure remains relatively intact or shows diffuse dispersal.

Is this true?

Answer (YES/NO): NO